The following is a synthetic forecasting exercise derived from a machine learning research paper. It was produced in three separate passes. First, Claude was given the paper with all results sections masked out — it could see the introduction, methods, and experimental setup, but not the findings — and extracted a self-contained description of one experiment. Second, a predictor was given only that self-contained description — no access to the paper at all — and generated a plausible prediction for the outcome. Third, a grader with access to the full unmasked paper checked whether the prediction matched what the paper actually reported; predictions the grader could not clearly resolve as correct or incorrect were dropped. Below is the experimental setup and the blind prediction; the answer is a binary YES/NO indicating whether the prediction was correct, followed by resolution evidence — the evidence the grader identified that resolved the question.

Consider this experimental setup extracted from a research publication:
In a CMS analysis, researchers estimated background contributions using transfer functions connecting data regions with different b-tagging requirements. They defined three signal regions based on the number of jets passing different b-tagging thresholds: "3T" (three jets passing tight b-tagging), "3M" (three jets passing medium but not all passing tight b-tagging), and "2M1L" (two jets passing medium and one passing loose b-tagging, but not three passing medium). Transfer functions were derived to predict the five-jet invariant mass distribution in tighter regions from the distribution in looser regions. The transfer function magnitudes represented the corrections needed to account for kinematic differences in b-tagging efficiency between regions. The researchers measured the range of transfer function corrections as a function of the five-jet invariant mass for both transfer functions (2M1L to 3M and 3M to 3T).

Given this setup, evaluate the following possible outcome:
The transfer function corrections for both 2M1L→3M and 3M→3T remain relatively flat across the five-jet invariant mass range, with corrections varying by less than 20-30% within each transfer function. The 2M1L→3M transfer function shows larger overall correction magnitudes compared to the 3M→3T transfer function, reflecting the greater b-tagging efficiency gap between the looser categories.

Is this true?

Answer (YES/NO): NO